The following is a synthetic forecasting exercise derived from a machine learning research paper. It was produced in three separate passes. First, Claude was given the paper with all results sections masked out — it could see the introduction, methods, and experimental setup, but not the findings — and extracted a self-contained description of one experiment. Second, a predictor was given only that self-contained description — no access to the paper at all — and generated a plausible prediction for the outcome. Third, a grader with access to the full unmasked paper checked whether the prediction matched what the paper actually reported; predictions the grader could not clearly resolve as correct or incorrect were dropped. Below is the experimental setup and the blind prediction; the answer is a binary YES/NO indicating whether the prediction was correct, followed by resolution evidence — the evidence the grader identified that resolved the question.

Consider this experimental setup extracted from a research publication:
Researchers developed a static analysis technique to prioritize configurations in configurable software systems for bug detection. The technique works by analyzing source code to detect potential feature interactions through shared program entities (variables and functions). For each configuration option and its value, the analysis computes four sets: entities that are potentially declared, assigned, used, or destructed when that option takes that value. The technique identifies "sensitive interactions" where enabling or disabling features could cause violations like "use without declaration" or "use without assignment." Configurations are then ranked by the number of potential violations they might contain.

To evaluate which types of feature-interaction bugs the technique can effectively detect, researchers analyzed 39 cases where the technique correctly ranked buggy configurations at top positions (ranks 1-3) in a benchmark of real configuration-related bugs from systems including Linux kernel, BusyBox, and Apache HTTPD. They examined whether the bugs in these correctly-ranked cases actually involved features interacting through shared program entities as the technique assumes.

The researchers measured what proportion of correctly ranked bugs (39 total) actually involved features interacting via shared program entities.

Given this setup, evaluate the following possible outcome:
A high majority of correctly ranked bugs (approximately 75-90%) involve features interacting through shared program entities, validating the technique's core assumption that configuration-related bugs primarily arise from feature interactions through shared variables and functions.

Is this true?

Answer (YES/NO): YES